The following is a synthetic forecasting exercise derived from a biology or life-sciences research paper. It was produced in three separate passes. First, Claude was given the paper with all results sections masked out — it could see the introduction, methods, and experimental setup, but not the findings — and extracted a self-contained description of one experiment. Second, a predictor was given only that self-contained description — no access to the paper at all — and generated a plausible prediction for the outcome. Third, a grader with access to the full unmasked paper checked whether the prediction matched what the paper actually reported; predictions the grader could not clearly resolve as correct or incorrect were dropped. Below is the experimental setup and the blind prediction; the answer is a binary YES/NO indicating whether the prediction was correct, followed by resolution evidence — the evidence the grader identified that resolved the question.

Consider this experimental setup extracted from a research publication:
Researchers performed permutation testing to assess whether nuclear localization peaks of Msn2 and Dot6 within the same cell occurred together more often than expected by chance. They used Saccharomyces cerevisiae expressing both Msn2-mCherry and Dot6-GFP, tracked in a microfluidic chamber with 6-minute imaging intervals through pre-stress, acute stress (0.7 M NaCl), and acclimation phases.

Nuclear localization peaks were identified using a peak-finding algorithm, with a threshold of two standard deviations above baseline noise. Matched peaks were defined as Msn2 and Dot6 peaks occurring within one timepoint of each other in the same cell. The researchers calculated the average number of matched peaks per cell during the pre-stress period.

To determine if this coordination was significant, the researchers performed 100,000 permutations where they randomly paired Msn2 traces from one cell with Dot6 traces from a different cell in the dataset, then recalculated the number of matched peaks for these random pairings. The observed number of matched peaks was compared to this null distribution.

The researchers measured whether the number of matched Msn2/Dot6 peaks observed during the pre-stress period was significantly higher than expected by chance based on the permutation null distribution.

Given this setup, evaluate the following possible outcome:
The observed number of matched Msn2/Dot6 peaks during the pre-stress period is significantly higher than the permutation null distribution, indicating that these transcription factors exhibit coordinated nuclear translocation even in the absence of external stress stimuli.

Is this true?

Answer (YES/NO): YES